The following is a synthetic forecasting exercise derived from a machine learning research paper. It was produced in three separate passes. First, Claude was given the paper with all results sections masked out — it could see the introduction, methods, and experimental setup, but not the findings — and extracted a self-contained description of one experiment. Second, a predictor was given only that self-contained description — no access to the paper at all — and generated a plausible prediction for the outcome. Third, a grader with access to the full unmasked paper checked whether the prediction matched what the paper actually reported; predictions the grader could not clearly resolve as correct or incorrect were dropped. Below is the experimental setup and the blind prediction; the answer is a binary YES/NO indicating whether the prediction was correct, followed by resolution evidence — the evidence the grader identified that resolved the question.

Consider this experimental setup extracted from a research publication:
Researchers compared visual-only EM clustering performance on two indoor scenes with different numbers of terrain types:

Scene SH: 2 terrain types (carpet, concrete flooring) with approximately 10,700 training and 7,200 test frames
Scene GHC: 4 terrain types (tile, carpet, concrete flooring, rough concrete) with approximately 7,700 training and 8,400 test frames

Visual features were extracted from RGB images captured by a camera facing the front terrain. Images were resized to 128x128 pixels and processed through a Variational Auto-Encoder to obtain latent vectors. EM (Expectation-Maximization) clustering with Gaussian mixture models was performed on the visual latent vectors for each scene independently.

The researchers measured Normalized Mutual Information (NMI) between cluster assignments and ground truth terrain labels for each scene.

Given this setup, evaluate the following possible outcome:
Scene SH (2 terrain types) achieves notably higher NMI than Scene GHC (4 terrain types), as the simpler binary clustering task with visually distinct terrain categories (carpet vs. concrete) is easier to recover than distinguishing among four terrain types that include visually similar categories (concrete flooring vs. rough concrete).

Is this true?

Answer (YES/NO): NO